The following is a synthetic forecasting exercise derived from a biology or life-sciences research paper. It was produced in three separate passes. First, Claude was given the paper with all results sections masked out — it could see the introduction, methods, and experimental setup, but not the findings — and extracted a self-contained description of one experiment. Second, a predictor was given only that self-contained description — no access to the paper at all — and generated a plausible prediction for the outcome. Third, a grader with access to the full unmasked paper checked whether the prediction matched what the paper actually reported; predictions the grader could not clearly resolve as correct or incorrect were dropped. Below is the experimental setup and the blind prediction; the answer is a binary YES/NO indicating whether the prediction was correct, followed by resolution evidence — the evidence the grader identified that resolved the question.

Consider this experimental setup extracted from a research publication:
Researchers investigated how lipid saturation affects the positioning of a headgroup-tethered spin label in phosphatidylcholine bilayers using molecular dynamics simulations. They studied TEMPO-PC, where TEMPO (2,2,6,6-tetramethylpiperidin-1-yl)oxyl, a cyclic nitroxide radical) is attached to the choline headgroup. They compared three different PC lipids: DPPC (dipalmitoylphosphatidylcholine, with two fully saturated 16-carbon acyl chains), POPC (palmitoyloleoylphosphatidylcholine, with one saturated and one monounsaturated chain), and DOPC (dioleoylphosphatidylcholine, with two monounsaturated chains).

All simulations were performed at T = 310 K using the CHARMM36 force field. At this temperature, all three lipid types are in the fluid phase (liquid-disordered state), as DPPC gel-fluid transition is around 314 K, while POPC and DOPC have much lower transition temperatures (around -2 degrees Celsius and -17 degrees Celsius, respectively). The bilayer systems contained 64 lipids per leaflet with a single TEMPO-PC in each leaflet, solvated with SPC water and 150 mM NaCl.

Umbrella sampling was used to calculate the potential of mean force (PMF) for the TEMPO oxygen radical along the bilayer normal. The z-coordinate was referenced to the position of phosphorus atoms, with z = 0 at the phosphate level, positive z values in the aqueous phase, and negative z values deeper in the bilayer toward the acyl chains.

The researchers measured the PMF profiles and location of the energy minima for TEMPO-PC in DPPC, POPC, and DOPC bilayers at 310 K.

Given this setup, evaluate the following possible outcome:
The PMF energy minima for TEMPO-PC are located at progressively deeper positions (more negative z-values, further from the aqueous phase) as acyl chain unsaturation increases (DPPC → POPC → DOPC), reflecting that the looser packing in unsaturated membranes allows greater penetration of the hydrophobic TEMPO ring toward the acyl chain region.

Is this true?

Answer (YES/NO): NO